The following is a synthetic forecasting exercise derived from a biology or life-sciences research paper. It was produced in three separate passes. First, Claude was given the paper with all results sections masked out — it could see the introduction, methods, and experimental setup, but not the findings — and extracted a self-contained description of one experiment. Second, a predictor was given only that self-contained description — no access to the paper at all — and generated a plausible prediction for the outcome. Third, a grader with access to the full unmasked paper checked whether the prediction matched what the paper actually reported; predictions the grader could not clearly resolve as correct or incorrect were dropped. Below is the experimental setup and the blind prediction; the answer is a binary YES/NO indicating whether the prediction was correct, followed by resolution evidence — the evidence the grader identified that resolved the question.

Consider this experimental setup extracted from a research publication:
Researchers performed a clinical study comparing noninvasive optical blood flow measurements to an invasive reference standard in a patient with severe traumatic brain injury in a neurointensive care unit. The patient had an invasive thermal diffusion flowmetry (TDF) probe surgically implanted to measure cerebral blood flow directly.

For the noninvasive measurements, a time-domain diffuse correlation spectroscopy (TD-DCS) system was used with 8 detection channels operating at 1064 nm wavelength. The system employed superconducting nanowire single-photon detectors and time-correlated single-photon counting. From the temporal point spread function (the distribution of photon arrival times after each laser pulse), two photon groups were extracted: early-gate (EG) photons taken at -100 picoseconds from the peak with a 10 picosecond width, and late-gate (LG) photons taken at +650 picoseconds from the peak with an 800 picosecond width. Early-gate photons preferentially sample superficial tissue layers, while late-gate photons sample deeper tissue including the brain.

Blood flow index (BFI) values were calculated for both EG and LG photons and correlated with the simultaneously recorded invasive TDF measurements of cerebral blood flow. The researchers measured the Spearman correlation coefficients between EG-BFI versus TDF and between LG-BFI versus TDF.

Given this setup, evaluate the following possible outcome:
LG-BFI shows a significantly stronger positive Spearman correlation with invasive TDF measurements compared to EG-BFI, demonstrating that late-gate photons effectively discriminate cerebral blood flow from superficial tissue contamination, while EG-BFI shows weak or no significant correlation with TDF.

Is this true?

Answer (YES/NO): NO